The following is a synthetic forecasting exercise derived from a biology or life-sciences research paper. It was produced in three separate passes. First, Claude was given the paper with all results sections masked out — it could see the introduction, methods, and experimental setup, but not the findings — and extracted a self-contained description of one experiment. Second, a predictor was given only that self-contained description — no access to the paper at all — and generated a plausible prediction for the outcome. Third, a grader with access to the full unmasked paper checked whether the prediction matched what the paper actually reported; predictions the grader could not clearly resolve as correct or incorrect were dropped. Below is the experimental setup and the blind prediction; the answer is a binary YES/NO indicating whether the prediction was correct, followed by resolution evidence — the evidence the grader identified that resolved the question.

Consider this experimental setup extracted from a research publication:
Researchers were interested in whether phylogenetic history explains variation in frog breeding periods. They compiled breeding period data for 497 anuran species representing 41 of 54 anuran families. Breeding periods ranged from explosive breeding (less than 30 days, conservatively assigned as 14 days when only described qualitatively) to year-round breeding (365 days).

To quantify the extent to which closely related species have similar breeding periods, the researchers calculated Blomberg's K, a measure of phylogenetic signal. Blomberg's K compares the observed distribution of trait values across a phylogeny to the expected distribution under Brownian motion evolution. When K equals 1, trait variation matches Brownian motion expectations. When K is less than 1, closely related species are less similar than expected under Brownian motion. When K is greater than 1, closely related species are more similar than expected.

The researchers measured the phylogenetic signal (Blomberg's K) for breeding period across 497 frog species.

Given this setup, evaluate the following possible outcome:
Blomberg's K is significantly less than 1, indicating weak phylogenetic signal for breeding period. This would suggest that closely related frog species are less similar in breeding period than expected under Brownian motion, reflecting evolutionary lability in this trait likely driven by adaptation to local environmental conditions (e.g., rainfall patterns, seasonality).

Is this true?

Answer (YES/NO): YES